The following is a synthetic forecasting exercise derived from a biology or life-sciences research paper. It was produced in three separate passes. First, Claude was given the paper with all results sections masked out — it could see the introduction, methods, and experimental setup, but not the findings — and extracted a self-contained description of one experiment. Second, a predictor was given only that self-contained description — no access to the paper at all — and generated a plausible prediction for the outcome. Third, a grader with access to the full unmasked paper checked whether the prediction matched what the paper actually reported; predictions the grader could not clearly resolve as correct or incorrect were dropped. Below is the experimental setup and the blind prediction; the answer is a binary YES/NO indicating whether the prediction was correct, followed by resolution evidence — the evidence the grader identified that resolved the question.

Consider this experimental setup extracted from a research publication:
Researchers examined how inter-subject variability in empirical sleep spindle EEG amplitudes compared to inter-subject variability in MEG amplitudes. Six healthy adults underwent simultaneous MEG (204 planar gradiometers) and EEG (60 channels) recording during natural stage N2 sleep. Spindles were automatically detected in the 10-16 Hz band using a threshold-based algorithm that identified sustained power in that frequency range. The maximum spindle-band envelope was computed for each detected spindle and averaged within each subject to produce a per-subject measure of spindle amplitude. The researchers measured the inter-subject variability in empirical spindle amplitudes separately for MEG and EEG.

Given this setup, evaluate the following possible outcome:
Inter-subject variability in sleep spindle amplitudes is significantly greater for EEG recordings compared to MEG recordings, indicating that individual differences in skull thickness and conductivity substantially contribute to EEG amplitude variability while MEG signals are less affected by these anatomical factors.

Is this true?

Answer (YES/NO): NO